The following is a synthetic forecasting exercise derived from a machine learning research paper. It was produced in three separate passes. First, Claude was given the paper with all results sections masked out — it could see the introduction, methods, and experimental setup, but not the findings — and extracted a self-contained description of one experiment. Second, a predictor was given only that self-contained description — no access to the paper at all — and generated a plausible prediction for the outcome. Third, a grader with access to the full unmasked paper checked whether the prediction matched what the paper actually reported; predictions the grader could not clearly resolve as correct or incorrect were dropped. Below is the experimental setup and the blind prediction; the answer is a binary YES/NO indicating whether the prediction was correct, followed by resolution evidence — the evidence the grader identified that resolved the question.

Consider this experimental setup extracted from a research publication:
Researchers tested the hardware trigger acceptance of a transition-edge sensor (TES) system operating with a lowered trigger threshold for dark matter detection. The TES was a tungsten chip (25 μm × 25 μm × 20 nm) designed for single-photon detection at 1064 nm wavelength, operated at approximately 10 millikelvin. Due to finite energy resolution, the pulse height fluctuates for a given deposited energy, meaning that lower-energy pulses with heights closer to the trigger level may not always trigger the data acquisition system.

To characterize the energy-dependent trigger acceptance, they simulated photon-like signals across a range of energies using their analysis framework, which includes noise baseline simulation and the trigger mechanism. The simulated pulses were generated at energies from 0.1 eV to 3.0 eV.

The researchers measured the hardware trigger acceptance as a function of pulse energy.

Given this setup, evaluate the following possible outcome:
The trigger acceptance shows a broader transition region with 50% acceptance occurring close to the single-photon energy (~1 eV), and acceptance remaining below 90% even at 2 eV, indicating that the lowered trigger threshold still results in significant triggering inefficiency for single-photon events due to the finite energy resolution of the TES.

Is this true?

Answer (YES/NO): NO